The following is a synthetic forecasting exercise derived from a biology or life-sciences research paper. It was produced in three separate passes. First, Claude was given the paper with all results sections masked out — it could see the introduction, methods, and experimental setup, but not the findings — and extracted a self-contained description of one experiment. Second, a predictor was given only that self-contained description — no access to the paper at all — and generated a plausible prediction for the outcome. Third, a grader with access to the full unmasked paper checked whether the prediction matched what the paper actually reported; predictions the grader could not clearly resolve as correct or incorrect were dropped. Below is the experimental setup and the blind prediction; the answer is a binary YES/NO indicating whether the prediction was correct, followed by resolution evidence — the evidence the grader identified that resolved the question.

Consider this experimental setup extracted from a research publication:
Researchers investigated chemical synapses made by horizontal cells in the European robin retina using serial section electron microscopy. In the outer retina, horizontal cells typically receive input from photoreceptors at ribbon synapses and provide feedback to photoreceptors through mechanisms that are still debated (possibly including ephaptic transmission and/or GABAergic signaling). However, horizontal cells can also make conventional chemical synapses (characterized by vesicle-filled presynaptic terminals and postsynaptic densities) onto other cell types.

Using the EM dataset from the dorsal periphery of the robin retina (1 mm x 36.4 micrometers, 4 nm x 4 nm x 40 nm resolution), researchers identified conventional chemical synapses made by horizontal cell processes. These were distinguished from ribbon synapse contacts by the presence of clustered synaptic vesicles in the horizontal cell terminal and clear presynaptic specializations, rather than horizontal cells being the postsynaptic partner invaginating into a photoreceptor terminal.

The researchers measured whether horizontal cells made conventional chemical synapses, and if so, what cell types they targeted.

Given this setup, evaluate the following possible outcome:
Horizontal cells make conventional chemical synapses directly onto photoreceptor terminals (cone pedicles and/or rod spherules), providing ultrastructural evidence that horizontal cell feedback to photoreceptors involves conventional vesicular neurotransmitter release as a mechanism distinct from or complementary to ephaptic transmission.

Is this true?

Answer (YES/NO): NO